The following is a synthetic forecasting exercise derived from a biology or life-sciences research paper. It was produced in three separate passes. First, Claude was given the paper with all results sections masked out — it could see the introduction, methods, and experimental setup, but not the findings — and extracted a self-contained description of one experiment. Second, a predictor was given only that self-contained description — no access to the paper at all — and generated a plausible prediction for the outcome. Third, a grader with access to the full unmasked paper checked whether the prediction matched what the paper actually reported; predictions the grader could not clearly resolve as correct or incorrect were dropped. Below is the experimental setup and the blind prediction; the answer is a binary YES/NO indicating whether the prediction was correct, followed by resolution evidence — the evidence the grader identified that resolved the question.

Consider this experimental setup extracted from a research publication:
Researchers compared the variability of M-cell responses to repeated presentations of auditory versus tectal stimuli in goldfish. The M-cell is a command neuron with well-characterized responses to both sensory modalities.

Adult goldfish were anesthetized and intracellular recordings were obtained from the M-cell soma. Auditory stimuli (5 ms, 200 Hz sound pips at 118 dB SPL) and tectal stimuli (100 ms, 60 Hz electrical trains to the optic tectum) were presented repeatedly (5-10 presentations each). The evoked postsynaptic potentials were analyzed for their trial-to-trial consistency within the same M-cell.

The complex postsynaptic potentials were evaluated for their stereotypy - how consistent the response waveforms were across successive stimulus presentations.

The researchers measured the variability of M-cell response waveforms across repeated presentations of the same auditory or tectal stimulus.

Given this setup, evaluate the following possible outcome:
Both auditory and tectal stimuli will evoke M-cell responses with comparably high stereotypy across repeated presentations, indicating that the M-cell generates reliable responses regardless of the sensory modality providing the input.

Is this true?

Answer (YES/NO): YES